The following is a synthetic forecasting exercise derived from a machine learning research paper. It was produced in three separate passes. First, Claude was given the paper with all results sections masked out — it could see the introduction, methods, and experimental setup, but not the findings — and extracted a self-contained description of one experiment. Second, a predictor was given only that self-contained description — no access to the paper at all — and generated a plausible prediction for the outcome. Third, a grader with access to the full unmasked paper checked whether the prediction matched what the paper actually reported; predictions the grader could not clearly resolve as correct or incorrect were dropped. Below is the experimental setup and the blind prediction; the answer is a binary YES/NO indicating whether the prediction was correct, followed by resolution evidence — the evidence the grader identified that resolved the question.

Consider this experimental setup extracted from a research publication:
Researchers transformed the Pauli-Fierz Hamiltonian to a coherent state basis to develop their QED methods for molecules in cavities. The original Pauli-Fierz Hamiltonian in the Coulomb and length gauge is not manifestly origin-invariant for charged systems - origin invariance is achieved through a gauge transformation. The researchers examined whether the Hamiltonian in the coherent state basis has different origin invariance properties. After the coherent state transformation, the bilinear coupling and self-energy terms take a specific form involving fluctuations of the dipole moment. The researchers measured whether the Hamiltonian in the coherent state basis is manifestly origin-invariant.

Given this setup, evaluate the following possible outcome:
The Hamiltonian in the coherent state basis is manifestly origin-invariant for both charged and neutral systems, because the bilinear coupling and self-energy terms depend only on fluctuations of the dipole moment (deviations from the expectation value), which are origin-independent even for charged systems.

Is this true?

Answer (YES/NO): YES